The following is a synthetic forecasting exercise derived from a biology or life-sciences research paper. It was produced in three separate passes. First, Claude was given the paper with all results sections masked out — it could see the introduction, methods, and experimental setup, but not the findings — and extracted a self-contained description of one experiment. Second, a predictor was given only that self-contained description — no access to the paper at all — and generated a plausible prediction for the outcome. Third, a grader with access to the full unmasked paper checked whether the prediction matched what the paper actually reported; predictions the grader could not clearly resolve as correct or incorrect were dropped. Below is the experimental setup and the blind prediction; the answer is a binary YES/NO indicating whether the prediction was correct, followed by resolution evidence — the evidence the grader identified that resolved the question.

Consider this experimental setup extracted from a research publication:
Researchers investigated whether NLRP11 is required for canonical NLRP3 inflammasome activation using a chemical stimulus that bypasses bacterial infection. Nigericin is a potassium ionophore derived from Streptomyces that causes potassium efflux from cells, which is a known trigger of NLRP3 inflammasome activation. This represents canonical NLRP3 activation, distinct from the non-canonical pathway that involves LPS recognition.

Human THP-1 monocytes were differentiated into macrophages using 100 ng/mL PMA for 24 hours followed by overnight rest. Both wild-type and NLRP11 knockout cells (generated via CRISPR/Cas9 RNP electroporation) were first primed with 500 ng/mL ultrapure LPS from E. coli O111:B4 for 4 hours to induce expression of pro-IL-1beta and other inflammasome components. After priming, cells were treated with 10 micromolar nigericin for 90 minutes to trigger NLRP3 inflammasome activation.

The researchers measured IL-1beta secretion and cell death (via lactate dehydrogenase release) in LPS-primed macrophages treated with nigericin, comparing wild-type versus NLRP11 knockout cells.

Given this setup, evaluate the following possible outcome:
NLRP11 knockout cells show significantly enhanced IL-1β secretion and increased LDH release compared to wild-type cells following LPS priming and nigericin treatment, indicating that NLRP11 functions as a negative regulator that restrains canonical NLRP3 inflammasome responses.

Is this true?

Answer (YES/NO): NO